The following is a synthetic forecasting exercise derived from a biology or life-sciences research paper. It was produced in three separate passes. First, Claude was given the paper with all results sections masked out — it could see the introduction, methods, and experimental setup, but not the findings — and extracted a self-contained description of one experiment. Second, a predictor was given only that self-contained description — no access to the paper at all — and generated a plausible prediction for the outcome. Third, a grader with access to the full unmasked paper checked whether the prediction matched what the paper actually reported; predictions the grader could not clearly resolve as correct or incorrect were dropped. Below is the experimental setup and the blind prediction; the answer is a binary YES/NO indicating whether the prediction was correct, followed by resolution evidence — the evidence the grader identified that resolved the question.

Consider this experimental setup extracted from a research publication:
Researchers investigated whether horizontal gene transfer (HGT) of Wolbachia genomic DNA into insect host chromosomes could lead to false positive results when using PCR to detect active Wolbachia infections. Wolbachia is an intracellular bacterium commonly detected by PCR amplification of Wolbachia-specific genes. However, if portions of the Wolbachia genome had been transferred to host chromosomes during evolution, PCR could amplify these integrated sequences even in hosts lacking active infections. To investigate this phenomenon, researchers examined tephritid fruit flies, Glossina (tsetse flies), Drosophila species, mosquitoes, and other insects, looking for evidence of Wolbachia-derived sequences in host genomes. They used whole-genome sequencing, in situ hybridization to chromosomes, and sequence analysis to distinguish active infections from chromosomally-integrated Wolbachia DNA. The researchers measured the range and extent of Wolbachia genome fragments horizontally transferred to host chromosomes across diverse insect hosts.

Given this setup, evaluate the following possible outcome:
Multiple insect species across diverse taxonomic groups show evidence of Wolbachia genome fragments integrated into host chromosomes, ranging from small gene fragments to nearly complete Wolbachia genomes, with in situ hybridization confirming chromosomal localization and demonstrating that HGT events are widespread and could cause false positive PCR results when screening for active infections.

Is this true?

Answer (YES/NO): YES